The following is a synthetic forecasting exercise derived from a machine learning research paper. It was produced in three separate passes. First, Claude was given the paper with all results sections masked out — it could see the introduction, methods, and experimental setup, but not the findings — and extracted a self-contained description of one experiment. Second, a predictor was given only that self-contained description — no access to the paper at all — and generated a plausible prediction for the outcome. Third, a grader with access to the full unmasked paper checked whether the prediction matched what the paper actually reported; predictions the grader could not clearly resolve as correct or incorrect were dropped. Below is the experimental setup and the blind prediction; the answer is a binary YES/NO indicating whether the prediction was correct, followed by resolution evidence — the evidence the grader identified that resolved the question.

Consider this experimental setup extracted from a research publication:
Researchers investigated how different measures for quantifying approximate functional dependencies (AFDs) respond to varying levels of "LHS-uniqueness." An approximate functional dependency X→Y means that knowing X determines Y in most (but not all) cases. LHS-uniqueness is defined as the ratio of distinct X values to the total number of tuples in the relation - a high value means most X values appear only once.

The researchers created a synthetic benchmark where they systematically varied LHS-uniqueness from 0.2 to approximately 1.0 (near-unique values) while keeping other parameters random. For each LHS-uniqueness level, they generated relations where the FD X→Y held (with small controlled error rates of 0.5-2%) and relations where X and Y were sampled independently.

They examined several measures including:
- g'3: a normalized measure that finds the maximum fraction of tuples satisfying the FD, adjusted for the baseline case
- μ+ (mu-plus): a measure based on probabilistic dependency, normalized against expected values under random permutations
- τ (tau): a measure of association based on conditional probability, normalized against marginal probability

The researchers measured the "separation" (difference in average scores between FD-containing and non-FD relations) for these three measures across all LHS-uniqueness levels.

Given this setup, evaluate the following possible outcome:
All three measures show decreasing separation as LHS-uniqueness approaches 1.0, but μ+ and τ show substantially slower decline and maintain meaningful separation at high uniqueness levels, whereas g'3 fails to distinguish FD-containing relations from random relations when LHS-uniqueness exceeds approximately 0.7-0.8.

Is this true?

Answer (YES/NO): NO